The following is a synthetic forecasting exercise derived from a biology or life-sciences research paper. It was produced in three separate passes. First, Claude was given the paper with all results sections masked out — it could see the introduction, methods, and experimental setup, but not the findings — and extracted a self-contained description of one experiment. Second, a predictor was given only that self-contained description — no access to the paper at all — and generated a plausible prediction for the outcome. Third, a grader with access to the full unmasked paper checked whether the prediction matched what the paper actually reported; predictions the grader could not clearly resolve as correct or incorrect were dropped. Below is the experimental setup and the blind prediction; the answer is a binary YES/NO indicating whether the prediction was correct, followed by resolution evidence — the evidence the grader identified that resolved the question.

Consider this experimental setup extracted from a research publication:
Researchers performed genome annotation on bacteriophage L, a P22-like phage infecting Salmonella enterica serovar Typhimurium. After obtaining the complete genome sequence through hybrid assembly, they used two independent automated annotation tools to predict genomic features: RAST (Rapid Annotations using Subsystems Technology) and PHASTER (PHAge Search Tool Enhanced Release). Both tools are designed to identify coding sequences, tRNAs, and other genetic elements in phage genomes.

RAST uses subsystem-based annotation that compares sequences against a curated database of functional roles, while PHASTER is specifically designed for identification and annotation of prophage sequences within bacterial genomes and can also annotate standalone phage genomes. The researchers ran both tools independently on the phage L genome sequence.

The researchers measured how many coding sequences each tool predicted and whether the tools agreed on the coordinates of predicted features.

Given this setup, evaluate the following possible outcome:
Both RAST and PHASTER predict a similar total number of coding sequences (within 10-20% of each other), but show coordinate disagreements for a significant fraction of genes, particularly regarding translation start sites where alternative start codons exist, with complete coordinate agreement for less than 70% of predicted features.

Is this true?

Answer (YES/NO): NO